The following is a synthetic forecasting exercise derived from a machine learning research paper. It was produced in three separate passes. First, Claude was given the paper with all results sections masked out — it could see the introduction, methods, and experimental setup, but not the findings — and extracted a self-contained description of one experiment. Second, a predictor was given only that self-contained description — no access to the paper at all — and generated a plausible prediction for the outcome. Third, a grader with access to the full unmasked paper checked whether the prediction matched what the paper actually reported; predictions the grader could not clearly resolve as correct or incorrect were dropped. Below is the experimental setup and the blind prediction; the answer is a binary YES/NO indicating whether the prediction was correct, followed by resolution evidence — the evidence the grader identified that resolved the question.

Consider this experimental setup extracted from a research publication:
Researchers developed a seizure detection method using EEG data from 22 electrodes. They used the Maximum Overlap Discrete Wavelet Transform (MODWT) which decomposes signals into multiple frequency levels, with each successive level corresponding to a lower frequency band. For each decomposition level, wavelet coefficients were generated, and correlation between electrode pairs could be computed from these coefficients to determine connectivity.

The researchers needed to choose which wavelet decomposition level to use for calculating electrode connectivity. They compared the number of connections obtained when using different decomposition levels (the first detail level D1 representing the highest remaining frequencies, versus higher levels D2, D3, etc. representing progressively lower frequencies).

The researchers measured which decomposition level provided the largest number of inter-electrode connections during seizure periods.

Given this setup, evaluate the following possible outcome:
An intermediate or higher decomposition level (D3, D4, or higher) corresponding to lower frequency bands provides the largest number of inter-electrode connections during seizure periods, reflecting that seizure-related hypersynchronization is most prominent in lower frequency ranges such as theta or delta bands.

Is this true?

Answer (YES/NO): NO